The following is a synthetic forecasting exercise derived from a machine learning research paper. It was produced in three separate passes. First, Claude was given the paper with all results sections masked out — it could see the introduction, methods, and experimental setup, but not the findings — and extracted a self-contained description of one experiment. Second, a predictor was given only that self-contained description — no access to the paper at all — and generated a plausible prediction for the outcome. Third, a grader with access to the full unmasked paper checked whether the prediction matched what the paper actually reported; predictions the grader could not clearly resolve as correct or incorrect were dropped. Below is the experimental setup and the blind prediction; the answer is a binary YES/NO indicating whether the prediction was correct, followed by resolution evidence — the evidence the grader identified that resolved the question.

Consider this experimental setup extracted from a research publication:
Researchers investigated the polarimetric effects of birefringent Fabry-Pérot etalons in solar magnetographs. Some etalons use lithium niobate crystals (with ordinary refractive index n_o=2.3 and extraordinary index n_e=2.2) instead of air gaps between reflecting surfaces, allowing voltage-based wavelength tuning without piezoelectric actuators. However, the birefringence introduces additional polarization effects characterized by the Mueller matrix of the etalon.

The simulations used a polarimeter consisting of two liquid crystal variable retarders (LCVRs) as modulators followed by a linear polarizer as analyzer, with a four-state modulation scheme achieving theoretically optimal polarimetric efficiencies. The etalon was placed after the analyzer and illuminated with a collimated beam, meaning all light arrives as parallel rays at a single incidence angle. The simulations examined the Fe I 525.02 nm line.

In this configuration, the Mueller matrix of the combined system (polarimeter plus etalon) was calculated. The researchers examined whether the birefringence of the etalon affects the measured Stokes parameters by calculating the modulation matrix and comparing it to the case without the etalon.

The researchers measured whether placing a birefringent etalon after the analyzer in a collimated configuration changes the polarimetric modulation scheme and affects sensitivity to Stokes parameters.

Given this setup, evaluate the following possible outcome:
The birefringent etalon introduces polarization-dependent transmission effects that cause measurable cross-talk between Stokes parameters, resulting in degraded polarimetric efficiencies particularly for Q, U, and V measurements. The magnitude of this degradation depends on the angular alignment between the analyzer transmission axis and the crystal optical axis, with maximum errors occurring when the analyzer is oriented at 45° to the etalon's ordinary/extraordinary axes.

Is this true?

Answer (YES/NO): NO